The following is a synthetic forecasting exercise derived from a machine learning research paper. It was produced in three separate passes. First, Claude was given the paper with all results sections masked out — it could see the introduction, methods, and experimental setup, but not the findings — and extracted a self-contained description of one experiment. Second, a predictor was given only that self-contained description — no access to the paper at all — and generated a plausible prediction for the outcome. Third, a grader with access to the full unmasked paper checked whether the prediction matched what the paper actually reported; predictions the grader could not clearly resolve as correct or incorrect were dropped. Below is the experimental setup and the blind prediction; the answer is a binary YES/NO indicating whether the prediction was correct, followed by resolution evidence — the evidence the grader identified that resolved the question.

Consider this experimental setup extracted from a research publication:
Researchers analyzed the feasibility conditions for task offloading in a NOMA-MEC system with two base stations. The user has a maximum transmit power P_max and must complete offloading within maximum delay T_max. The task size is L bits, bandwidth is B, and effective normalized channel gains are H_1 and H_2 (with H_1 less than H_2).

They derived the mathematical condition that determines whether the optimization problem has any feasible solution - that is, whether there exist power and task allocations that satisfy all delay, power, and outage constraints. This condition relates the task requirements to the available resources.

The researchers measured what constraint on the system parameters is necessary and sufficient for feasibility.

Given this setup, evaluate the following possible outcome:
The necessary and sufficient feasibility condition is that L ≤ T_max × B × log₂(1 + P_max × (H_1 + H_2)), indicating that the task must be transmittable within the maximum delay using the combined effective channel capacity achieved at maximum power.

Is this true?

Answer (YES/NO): NO